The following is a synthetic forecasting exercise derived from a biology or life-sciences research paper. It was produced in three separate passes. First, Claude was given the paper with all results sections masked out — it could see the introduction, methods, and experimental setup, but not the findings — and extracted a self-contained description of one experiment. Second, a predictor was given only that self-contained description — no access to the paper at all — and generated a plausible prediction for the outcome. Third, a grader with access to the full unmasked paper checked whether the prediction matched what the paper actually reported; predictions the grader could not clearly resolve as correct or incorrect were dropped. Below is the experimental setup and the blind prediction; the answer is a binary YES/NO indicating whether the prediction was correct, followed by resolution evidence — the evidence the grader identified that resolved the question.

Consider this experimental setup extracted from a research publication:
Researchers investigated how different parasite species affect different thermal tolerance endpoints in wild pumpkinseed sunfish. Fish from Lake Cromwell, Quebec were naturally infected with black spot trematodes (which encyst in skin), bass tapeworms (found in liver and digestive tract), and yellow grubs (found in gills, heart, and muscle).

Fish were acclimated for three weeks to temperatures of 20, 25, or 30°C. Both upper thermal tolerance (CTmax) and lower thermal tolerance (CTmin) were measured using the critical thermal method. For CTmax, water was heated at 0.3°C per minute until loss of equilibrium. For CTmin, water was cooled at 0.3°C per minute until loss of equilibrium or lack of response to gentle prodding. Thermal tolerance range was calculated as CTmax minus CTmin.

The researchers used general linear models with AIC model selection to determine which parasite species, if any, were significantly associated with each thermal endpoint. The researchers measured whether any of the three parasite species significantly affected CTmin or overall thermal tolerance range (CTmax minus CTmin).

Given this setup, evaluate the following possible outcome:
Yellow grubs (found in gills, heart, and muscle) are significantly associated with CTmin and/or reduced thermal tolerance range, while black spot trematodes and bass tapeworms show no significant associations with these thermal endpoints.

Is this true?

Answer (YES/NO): NO